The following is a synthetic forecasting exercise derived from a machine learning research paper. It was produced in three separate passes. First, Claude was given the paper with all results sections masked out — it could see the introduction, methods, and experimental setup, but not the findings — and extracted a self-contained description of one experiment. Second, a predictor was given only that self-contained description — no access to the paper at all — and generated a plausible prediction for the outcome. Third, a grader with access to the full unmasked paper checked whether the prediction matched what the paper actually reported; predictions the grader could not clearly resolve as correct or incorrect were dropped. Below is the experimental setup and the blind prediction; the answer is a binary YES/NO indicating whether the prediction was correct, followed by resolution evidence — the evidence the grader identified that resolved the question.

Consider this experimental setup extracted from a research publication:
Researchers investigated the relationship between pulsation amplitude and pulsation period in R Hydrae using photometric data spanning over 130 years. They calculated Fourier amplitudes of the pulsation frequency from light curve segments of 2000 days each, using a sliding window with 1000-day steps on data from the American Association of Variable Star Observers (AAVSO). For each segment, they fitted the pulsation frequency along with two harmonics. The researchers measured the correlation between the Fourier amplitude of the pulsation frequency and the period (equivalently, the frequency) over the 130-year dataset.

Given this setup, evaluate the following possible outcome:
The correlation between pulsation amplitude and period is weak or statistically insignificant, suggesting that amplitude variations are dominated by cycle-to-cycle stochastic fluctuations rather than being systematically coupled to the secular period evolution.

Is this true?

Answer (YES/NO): NO